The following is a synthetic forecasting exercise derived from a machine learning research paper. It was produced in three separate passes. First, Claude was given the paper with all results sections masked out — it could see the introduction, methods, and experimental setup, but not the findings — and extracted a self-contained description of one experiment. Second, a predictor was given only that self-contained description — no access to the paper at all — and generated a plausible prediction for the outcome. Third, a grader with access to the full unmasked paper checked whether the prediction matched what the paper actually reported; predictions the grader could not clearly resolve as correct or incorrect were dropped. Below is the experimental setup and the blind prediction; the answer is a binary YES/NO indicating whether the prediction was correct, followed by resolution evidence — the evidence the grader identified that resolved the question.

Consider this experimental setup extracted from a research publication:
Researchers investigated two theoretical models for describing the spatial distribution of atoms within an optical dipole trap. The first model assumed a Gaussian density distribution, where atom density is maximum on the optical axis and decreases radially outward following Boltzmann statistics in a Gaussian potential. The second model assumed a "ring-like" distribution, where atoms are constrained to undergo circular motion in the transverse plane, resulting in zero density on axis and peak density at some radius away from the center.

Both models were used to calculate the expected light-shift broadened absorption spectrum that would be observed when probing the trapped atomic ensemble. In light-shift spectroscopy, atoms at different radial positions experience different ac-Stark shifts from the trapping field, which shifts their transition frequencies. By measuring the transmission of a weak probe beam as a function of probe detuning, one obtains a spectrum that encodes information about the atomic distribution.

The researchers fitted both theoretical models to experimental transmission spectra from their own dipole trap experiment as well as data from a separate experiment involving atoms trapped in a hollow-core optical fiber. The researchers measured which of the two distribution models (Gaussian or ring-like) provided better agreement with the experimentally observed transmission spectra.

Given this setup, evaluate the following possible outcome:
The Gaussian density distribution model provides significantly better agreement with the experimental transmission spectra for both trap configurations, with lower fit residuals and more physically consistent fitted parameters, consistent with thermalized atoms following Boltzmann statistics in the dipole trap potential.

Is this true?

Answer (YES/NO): YES